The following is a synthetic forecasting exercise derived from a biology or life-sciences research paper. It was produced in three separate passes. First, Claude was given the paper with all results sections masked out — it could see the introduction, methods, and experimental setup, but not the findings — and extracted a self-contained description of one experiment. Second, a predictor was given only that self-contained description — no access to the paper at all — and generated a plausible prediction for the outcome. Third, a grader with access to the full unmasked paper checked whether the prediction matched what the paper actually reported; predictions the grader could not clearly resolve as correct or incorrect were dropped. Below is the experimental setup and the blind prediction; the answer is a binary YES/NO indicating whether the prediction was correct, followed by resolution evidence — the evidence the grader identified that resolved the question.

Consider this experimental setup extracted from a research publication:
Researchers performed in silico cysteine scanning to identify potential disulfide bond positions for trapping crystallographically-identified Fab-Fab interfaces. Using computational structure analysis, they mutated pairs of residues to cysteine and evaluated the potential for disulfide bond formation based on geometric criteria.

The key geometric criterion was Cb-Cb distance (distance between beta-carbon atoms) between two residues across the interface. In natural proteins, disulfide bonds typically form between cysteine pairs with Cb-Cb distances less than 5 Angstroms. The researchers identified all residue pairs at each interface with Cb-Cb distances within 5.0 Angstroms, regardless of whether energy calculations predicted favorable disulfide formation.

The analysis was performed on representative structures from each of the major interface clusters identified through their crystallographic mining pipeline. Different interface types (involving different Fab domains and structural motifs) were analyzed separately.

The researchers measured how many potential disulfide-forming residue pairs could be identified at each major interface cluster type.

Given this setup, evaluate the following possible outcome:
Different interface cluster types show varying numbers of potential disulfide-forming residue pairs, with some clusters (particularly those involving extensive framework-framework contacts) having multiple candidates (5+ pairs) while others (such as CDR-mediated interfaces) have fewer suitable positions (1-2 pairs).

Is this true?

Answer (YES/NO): NO